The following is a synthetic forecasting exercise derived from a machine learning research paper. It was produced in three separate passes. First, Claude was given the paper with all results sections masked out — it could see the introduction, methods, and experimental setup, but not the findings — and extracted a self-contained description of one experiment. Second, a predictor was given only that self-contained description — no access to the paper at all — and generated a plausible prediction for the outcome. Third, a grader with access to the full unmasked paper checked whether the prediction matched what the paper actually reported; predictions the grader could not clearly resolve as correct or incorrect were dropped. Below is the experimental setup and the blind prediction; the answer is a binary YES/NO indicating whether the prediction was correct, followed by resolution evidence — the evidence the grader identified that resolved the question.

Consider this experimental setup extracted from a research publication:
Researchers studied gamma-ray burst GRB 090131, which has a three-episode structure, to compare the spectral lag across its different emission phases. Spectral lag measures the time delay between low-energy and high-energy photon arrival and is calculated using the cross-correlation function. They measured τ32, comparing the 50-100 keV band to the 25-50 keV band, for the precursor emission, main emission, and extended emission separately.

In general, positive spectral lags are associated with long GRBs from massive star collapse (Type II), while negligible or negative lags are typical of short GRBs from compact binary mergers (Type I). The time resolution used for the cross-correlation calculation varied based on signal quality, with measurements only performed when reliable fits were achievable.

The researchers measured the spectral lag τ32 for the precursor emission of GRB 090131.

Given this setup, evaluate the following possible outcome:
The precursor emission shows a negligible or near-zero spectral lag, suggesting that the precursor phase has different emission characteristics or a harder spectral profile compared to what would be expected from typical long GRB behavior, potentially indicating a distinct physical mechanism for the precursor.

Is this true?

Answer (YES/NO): YES